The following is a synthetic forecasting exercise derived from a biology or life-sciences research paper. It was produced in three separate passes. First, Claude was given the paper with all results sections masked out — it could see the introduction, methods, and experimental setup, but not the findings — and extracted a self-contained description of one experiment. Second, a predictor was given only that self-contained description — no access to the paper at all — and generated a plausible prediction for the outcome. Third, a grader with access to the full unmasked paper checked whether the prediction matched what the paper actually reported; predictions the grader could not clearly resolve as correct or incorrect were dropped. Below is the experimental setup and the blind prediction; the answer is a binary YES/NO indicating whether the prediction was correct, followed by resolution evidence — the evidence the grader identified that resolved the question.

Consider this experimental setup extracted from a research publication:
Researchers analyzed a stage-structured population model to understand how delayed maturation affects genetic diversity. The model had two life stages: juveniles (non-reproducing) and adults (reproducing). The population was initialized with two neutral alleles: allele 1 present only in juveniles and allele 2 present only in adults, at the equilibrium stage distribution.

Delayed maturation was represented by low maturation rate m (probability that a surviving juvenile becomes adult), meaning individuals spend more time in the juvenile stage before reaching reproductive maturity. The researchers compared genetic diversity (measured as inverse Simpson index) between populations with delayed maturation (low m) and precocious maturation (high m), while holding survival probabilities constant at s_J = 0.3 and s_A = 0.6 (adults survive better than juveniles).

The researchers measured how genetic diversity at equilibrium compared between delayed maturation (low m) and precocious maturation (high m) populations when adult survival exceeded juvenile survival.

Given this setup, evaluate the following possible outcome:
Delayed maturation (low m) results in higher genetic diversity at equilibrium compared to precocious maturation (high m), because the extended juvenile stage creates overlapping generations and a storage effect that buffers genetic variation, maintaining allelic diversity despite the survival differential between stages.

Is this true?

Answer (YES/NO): YES